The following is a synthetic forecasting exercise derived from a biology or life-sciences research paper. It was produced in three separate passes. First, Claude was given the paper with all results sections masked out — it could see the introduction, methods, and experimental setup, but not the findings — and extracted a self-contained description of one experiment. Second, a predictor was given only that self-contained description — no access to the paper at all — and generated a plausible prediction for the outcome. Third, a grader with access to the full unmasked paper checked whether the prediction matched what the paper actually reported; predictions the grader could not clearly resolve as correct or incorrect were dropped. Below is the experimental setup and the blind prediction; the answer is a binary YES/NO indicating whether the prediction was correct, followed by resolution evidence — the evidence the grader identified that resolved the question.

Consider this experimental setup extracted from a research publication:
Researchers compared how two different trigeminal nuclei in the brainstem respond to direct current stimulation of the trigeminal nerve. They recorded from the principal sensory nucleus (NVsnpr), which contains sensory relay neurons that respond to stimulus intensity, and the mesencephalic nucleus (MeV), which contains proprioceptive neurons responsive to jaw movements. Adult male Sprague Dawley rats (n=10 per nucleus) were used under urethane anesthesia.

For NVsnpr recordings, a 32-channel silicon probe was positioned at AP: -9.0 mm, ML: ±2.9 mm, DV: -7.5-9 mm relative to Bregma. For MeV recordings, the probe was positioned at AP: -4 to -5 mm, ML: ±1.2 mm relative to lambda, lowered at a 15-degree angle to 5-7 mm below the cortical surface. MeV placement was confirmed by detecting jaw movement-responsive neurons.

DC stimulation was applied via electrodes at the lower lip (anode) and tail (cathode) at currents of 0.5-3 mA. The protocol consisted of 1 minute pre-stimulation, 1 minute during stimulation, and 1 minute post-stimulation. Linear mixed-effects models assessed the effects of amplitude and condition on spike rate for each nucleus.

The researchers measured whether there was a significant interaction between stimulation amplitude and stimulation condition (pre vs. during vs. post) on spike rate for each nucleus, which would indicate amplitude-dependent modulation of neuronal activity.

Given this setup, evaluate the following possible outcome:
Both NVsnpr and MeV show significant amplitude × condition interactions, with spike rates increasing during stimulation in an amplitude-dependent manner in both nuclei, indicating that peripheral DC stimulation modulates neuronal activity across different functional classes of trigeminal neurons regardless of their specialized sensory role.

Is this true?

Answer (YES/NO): YES